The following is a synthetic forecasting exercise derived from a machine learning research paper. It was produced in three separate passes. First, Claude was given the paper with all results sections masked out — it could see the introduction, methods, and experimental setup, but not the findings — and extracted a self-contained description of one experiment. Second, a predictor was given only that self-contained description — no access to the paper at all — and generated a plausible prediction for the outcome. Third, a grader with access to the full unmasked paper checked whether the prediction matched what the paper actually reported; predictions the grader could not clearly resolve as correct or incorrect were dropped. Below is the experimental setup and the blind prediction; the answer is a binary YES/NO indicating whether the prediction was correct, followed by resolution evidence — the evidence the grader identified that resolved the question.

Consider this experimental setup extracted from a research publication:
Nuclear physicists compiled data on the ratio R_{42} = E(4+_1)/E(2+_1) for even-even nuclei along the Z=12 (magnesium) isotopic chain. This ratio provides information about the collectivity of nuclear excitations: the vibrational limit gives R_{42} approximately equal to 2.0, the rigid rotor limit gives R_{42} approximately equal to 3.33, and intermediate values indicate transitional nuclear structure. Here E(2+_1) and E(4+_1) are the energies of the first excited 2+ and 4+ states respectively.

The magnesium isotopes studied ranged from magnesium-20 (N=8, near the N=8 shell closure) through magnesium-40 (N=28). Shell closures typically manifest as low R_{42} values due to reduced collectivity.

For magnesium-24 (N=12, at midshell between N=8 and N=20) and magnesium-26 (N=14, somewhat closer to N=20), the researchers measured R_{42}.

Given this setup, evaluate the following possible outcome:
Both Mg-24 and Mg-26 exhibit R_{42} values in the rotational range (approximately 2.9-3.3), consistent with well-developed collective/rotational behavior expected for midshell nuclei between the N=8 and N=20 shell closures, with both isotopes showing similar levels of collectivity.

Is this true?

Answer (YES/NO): NO